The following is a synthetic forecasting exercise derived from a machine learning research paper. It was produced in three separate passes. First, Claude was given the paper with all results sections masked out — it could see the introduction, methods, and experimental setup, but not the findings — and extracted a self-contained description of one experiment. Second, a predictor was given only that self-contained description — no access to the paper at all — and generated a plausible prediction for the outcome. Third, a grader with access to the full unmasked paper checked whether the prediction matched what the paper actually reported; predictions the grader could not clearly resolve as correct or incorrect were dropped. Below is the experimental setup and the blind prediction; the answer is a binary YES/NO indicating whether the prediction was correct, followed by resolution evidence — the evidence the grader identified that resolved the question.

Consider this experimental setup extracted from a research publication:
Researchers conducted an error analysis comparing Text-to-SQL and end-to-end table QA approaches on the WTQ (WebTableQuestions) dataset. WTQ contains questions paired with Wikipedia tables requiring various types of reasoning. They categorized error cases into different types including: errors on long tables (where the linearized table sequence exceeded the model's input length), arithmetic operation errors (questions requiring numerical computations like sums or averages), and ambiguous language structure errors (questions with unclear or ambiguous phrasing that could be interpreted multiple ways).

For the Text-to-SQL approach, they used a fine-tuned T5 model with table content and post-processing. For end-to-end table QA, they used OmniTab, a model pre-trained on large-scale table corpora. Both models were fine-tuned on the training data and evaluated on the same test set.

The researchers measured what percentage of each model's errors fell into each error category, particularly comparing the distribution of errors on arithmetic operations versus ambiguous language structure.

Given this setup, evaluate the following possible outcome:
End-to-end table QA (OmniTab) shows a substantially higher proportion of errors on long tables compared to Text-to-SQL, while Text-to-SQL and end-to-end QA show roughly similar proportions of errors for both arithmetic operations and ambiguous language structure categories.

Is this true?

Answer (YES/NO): NO